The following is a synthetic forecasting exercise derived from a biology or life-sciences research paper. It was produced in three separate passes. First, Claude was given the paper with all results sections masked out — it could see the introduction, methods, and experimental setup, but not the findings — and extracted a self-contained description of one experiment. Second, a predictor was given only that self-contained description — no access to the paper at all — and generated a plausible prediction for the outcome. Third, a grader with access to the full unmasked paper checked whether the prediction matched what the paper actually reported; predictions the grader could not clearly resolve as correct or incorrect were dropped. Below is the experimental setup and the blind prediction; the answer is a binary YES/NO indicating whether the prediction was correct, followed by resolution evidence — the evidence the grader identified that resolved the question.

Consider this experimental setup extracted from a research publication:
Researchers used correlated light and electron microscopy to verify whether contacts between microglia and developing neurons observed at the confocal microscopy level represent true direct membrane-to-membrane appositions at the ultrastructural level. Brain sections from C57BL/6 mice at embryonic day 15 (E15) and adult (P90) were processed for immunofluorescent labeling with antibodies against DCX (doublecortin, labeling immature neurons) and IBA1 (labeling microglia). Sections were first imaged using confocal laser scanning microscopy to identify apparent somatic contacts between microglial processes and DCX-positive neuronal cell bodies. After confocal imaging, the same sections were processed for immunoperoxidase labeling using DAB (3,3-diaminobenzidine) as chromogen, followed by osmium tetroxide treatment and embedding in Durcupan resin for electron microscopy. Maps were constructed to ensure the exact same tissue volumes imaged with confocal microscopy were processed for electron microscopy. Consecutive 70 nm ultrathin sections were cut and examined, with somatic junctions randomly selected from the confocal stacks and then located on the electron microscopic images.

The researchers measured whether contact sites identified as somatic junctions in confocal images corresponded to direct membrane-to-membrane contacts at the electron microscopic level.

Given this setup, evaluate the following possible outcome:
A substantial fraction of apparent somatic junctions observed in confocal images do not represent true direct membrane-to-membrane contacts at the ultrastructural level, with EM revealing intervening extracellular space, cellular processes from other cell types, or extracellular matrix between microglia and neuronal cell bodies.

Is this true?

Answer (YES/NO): NO